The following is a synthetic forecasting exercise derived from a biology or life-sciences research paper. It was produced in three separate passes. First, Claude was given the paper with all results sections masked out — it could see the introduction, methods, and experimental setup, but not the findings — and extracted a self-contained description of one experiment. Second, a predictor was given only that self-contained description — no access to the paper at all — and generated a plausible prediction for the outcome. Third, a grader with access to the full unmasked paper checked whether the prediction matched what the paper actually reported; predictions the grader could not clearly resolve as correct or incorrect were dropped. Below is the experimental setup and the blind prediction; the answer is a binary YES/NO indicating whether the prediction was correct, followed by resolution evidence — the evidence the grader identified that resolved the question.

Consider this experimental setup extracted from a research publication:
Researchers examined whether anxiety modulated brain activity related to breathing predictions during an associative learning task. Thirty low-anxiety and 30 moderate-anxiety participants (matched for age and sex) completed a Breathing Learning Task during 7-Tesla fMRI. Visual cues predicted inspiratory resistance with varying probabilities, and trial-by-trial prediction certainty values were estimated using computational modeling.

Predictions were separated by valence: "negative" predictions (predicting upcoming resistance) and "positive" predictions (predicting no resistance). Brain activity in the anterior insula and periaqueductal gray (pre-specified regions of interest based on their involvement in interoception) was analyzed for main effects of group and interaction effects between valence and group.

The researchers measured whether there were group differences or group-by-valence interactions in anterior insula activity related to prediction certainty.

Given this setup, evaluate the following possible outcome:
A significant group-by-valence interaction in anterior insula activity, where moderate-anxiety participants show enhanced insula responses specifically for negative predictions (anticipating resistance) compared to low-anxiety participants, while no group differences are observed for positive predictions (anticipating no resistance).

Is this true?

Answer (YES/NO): NO